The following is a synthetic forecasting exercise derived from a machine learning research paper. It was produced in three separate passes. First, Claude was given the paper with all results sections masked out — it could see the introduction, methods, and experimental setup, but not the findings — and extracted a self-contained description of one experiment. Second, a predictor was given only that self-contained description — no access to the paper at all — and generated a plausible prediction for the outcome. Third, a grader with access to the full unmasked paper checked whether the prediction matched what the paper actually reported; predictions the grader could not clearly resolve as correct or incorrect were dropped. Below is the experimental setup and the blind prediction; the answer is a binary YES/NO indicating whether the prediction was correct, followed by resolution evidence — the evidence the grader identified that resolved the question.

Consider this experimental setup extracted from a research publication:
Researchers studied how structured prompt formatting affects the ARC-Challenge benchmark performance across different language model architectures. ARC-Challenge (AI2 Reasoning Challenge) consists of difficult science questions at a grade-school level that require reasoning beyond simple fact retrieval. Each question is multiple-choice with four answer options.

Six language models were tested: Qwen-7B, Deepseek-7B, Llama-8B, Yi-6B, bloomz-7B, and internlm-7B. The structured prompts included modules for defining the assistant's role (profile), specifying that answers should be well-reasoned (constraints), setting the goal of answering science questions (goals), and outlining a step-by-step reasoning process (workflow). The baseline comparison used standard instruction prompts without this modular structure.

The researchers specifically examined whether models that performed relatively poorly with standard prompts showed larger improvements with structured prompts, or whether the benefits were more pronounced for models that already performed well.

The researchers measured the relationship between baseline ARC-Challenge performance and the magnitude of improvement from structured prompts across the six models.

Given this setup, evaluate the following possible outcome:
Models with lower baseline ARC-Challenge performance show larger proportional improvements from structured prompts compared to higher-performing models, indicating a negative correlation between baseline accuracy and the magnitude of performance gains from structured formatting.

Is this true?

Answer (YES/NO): NO